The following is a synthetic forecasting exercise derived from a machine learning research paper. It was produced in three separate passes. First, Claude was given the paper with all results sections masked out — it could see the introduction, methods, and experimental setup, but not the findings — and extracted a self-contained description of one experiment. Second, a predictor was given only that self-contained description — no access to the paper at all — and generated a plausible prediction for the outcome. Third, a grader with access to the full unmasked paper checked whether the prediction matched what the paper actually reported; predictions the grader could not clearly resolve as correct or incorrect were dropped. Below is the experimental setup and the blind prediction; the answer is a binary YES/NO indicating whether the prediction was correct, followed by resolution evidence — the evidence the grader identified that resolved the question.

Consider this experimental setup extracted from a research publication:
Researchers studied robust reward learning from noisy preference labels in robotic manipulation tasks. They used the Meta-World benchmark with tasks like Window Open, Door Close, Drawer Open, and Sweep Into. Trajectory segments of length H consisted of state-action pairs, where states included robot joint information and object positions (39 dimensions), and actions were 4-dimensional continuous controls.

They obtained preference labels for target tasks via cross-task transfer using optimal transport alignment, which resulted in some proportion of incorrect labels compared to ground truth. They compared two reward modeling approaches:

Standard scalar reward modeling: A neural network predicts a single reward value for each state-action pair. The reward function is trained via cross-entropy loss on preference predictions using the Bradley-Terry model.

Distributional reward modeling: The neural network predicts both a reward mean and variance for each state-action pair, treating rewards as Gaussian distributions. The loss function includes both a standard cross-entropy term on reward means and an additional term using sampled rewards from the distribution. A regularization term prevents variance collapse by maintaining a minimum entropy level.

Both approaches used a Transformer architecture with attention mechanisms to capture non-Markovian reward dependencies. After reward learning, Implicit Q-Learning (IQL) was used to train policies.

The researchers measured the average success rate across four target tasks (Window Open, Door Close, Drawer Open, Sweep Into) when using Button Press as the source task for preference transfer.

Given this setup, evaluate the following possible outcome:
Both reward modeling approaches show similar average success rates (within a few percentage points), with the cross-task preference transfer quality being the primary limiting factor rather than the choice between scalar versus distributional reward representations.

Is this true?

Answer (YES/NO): NO